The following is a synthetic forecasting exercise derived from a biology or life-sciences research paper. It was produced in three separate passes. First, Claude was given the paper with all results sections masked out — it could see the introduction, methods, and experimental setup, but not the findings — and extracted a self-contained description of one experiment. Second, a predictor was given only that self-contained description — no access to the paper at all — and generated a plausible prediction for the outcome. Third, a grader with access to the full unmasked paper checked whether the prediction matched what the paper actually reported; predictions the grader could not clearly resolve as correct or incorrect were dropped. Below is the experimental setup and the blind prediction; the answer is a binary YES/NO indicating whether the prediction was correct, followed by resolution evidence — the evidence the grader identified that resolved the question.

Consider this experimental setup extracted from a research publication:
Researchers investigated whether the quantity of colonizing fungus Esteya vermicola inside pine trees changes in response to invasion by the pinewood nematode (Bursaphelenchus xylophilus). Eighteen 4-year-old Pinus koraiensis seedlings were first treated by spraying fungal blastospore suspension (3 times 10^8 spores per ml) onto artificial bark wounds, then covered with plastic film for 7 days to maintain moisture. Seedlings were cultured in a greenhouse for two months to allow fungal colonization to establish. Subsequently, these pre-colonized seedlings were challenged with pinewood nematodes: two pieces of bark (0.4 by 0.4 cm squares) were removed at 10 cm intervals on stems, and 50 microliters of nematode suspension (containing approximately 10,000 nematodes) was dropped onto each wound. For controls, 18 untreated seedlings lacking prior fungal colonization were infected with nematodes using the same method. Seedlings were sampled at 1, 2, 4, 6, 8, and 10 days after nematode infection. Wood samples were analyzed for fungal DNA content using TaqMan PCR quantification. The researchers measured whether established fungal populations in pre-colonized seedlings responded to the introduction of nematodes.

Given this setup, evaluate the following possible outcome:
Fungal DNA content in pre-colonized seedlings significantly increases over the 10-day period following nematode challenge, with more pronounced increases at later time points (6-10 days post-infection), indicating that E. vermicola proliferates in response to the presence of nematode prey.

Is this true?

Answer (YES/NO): NO